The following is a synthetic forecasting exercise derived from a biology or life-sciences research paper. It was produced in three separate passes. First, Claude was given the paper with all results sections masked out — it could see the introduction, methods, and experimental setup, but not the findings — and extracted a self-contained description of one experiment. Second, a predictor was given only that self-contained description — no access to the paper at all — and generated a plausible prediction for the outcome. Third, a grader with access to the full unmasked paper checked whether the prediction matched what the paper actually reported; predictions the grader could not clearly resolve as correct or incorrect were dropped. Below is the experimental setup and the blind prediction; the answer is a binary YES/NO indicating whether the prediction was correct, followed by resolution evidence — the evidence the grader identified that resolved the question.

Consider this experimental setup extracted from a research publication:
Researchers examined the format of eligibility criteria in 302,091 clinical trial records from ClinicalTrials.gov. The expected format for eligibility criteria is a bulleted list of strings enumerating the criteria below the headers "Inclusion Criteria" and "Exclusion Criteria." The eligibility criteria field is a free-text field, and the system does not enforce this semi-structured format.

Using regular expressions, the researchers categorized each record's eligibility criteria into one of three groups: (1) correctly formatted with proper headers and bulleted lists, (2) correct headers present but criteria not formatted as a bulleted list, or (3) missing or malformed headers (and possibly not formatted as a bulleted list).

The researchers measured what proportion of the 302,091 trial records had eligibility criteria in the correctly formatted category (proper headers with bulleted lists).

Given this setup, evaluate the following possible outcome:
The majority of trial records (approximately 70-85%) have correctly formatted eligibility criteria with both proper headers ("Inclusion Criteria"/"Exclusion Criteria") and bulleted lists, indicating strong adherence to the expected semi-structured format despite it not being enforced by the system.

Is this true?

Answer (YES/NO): NO